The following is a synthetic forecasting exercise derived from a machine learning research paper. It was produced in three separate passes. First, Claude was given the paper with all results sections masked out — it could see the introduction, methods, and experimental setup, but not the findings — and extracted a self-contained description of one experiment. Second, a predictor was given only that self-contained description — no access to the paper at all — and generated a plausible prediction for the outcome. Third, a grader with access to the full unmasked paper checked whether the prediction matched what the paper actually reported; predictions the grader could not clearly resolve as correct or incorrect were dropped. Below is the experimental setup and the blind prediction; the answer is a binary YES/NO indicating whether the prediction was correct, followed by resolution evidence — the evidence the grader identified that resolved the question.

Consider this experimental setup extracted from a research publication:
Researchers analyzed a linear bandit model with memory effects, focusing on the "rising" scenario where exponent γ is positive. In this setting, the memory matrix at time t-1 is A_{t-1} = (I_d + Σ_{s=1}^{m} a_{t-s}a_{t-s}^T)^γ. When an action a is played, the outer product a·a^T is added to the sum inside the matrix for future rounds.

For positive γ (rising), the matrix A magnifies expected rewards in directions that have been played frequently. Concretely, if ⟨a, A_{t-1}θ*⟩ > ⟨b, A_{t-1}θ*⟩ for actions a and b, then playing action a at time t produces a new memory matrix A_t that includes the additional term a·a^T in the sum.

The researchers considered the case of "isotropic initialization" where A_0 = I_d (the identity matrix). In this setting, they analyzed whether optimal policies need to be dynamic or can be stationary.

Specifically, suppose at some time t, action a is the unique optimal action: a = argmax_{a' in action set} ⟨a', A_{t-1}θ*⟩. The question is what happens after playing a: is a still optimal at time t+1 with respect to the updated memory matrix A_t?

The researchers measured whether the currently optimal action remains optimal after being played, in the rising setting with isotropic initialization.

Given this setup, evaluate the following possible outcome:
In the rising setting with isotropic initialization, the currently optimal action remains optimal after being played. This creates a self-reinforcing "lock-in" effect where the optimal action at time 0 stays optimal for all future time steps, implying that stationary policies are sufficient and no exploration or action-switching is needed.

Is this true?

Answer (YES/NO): YES